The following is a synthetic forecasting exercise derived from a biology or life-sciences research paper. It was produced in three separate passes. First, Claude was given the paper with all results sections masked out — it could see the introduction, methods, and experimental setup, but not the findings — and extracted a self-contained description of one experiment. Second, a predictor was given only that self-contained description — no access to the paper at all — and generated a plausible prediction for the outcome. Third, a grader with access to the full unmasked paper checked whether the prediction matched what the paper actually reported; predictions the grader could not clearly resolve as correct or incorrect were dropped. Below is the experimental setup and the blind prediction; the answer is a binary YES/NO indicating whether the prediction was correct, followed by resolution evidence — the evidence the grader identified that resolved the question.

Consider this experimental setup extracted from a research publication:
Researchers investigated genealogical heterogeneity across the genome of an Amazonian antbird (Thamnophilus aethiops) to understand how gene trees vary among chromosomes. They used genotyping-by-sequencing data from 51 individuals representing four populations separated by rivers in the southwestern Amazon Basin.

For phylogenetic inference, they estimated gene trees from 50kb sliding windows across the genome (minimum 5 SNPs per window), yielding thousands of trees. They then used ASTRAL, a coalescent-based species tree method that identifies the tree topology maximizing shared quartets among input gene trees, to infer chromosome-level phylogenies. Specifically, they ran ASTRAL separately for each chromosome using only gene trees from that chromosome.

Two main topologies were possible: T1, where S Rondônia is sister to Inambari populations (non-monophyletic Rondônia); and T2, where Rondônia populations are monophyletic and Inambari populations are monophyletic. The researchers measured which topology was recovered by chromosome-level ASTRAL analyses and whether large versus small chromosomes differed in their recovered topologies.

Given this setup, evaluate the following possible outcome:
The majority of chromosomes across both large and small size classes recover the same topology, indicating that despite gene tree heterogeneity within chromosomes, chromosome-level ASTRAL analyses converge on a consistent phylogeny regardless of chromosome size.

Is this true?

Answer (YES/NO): NO